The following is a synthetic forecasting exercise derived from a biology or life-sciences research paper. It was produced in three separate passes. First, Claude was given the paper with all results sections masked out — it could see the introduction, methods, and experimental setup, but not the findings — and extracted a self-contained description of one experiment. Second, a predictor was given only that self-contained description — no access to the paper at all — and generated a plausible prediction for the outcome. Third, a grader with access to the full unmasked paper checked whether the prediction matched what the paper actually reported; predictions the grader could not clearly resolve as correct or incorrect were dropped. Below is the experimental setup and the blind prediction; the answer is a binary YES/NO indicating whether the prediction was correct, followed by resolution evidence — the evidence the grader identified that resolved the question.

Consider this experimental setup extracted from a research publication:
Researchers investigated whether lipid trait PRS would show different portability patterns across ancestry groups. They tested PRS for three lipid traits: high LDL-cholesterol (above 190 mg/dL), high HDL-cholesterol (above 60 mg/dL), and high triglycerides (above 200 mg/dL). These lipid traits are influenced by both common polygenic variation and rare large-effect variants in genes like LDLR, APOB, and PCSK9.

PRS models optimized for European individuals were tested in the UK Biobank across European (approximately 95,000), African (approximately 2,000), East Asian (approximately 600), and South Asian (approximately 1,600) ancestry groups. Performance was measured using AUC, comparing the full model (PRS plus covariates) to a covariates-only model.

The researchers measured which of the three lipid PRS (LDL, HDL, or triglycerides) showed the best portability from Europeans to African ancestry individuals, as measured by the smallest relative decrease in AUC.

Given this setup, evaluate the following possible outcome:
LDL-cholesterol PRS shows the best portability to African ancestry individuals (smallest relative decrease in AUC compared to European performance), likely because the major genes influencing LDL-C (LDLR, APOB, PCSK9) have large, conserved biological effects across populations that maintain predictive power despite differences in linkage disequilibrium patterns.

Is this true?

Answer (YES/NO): NO